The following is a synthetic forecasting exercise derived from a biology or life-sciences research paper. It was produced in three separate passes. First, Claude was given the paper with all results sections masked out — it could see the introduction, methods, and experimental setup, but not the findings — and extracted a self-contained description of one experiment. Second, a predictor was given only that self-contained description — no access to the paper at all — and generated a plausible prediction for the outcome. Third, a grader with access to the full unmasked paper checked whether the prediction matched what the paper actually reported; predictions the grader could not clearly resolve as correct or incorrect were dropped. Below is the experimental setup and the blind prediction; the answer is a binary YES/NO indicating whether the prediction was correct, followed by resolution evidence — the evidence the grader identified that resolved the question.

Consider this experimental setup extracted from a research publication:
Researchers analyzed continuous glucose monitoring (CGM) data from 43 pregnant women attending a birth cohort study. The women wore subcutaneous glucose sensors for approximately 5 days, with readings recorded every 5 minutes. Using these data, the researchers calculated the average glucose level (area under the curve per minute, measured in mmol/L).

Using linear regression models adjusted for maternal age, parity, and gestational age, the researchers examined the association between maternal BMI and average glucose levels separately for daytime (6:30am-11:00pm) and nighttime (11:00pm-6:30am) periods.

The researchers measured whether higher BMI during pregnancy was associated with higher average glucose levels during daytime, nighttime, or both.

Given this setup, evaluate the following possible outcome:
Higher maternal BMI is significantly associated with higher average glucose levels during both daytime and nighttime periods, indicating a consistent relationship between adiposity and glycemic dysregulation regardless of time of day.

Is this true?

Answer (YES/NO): YES